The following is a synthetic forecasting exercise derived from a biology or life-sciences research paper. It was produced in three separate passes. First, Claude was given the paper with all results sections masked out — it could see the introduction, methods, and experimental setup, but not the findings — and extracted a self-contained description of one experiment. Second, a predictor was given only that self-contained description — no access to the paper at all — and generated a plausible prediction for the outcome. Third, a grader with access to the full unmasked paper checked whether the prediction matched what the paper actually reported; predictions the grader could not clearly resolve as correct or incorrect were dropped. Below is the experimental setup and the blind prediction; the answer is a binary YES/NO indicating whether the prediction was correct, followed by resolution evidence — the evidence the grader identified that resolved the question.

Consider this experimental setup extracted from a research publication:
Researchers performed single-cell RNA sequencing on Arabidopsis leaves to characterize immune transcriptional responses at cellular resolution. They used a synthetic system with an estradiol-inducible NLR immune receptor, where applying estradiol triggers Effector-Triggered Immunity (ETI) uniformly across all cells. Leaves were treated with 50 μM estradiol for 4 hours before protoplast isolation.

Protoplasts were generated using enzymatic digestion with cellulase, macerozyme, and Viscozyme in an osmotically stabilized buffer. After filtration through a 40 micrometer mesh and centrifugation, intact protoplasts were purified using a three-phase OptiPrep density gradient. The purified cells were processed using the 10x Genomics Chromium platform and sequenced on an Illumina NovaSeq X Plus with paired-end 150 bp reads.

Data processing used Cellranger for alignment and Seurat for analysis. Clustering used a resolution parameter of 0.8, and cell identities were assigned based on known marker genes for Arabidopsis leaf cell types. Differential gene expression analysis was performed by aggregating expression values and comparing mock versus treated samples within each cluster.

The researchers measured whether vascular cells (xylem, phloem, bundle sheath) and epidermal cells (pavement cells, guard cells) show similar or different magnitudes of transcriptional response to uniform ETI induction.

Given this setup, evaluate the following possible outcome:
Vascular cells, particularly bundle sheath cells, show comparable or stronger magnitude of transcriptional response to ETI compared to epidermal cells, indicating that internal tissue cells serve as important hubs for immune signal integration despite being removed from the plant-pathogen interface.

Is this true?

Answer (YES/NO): NO